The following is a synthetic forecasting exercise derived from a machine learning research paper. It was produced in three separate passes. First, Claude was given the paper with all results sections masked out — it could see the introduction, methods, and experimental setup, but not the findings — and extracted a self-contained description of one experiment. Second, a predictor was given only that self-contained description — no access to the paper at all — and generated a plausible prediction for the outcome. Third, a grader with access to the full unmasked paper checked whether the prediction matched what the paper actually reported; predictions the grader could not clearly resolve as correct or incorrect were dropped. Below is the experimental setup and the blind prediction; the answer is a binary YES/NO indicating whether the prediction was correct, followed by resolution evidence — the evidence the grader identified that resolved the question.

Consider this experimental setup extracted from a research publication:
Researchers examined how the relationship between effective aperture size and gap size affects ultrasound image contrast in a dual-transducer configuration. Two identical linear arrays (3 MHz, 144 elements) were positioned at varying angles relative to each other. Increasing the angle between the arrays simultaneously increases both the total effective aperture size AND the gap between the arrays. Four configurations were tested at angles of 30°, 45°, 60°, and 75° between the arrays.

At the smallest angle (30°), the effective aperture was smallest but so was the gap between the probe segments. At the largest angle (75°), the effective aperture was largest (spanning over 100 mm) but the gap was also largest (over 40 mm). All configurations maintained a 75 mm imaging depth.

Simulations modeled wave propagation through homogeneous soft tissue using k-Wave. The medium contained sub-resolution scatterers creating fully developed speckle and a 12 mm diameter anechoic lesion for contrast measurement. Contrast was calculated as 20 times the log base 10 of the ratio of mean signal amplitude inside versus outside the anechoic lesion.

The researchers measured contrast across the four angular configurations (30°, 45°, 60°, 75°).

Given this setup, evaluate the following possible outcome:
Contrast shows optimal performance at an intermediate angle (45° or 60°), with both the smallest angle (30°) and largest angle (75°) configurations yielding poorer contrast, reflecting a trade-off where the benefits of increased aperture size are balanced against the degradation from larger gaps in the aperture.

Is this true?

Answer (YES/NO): NO